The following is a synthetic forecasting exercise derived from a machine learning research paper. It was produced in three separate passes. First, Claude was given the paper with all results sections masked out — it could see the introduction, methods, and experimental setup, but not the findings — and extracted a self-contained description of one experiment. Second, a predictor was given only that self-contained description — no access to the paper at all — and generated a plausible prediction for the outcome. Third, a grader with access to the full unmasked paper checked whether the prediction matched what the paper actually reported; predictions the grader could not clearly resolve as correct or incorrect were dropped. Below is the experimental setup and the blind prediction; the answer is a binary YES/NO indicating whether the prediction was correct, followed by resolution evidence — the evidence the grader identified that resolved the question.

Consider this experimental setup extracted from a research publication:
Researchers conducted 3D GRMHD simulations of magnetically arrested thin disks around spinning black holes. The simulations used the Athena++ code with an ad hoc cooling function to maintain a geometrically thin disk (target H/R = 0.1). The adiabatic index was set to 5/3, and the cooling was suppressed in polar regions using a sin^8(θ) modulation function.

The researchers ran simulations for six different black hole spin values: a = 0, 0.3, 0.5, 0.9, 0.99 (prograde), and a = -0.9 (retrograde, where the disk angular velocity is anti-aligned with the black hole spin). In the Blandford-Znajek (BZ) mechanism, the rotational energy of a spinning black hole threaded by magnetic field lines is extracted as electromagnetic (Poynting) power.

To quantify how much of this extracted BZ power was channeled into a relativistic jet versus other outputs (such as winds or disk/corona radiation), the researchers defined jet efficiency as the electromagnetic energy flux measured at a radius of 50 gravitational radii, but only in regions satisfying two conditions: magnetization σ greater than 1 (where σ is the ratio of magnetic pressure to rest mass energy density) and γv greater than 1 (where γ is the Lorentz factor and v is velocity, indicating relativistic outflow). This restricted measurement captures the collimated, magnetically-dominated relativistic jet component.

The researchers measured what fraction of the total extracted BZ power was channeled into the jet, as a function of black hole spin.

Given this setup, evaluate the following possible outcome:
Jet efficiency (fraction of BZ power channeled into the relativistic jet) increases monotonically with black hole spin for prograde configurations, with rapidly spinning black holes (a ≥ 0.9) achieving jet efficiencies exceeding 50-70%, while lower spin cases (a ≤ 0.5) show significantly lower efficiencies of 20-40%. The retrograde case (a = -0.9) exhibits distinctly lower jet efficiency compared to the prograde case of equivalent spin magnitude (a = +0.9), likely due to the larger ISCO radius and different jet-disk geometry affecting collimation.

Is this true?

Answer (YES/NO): NO